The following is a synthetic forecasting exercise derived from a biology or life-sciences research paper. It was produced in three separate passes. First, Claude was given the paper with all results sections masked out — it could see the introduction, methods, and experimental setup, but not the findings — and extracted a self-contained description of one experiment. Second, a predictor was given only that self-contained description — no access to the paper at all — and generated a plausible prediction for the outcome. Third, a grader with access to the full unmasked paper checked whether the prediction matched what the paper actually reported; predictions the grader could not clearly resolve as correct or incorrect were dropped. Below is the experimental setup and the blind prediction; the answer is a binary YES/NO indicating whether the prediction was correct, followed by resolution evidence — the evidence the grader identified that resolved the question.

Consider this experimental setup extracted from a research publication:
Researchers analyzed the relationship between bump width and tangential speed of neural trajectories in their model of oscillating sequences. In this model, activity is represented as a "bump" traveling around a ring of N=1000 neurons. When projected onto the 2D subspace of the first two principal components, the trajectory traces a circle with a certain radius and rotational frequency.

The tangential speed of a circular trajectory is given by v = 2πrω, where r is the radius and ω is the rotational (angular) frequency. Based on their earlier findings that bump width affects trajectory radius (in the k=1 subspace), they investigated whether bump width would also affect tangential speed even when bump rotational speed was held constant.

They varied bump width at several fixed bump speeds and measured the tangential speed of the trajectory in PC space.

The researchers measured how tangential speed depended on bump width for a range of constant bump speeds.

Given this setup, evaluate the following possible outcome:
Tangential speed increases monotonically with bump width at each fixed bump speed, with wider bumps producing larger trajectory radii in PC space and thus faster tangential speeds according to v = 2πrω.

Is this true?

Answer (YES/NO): YES